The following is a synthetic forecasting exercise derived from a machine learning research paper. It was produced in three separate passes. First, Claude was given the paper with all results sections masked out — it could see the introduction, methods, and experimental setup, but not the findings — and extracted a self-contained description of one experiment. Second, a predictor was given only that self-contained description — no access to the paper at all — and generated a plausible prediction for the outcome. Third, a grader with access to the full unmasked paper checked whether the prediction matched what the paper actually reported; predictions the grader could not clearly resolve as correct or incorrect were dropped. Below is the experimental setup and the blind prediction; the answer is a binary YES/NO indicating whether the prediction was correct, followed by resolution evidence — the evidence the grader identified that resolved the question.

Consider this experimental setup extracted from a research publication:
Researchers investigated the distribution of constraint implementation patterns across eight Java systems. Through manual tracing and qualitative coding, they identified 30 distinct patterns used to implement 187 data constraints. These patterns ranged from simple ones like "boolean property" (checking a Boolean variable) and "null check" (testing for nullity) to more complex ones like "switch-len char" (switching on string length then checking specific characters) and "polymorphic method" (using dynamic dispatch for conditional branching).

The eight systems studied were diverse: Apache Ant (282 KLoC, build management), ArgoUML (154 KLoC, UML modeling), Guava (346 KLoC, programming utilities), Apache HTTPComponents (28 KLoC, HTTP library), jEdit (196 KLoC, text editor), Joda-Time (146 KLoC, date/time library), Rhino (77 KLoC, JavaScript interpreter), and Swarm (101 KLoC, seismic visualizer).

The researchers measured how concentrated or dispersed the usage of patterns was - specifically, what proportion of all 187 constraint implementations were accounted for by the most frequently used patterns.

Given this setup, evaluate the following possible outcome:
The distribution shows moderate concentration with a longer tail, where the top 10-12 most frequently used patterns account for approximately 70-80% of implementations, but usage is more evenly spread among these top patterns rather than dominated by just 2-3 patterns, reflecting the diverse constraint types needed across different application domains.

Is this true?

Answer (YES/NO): NO